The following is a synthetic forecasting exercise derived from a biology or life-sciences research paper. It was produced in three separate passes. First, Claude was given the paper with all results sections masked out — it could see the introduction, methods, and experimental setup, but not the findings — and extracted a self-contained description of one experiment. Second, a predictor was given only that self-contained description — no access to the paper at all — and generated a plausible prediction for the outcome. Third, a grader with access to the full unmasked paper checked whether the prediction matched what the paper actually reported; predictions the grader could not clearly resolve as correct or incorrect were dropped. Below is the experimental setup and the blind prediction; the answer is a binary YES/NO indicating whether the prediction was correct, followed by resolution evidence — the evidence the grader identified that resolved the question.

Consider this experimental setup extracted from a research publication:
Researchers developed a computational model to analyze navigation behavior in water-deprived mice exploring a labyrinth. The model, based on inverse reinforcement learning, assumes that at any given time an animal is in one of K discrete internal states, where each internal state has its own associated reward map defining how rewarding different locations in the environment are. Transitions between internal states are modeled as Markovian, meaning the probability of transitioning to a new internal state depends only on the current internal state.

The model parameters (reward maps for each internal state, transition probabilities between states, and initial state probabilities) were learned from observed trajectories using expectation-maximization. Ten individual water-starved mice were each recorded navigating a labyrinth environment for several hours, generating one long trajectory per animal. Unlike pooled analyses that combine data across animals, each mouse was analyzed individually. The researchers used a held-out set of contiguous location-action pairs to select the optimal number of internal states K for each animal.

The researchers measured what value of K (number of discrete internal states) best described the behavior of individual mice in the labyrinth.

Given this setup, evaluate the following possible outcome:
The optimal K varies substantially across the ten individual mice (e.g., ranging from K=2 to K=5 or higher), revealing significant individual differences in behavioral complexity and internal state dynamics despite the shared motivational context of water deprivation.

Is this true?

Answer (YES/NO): NO